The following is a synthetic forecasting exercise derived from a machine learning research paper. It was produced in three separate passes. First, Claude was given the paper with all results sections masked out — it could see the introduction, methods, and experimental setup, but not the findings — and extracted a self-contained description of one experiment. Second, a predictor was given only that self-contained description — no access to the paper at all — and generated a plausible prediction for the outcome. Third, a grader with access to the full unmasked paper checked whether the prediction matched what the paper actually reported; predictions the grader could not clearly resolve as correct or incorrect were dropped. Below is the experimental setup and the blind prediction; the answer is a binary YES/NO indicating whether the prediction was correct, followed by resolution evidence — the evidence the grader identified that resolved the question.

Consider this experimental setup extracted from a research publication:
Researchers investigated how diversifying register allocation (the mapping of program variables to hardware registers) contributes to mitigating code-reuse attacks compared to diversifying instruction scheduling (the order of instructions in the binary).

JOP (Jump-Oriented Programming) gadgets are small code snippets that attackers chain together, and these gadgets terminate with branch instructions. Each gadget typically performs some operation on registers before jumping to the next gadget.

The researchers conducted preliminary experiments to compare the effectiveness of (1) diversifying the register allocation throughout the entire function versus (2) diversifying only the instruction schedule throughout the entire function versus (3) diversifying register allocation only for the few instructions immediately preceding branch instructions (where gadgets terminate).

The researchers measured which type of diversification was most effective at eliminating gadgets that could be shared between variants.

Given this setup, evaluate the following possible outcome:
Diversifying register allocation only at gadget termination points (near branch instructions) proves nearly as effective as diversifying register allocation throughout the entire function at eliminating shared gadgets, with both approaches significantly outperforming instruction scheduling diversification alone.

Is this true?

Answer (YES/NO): NO